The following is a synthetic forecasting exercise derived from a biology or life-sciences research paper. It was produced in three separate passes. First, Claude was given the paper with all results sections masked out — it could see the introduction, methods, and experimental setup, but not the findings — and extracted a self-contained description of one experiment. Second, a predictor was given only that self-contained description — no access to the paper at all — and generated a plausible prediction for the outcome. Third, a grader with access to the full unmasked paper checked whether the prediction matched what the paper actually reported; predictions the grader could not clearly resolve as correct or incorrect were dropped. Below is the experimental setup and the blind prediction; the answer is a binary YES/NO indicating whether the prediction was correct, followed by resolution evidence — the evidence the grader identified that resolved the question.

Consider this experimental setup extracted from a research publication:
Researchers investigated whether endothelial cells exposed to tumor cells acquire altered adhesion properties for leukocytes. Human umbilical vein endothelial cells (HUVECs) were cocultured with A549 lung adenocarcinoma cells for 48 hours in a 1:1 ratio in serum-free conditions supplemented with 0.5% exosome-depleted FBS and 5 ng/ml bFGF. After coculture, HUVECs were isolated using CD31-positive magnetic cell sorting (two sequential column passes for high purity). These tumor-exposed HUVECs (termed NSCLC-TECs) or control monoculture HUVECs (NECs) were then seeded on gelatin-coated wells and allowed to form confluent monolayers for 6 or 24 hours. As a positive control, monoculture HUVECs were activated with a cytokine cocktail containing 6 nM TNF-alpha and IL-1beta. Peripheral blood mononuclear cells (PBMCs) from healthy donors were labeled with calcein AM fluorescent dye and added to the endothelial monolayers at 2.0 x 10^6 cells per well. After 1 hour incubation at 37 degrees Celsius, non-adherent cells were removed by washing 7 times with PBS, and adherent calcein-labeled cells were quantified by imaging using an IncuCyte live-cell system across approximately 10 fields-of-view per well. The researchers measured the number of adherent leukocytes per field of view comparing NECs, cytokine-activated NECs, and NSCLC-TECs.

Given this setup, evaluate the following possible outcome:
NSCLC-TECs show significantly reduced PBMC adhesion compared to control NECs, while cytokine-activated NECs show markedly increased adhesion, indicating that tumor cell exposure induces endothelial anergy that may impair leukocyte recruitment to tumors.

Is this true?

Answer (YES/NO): NO